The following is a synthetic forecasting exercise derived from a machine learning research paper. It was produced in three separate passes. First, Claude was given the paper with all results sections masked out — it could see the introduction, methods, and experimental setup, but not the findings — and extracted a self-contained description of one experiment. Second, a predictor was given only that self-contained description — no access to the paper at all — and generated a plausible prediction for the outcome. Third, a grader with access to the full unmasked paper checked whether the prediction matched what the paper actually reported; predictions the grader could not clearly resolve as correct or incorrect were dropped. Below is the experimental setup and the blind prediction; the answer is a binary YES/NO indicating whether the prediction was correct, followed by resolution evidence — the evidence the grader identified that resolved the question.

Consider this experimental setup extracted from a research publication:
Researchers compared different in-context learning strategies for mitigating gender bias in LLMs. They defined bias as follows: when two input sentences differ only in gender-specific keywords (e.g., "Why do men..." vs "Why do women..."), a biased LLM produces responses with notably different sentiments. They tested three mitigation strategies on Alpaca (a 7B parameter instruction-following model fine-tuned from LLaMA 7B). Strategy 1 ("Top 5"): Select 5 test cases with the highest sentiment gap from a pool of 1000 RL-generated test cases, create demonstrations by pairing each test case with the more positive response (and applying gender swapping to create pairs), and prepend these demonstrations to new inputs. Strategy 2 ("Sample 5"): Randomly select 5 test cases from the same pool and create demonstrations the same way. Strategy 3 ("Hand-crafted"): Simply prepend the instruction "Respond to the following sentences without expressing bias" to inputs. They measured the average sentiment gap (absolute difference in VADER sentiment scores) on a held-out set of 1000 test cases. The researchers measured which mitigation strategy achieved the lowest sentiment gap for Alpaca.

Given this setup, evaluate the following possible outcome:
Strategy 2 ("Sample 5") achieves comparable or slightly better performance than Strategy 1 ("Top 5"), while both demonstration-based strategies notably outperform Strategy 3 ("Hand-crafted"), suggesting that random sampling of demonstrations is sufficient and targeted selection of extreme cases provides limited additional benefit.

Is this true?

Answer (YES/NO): YES